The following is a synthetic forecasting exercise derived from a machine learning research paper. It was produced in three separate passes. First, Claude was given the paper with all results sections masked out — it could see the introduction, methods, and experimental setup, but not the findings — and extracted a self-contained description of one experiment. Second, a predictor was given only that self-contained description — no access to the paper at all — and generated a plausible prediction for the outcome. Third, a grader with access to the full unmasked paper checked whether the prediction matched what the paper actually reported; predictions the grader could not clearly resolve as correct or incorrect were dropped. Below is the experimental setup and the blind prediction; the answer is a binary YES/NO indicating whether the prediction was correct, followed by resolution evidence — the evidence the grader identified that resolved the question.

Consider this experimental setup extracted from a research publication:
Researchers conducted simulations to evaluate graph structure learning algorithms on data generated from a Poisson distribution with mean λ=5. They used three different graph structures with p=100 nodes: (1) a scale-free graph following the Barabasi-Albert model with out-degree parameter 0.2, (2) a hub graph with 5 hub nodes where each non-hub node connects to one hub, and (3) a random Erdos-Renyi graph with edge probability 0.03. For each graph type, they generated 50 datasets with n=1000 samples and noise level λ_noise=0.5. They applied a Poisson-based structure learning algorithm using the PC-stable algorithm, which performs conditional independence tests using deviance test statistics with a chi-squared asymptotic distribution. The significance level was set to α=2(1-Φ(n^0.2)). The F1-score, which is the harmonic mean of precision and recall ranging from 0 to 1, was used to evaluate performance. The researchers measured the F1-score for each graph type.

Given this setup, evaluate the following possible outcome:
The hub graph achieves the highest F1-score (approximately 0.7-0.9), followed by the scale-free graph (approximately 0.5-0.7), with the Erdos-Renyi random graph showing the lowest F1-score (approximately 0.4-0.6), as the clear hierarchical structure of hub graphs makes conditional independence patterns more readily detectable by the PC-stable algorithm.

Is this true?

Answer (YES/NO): NO